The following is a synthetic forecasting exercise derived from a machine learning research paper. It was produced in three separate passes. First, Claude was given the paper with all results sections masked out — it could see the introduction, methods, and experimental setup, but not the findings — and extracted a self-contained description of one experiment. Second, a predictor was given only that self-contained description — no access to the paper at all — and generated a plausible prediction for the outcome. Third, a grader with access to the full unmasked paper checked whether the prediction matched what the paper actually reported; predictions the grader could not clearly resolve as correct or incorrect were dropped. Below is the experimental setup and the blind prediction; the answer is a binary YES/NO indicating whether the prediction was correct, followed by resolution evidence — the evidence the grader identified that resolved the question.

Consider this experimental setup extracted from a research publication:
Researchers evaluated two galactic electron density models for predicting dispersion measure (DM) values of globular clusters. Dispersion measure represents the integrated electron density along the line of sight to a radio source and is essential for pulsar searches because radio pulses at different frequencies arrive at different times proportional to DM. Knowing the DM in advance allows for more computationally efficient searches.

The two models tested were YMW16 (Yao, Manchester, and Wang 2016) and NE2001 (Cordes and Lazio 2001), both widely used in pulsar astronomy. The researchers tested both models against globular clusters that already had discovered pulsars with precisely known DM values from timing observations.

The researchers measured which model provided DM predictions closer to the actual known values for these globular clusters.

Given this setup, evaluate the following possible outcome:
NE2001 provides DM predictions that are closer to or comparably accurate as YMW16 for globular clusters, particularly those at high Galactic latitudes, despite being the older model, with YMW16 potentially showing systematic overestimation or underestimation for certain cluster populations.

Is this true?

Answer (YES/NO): NO